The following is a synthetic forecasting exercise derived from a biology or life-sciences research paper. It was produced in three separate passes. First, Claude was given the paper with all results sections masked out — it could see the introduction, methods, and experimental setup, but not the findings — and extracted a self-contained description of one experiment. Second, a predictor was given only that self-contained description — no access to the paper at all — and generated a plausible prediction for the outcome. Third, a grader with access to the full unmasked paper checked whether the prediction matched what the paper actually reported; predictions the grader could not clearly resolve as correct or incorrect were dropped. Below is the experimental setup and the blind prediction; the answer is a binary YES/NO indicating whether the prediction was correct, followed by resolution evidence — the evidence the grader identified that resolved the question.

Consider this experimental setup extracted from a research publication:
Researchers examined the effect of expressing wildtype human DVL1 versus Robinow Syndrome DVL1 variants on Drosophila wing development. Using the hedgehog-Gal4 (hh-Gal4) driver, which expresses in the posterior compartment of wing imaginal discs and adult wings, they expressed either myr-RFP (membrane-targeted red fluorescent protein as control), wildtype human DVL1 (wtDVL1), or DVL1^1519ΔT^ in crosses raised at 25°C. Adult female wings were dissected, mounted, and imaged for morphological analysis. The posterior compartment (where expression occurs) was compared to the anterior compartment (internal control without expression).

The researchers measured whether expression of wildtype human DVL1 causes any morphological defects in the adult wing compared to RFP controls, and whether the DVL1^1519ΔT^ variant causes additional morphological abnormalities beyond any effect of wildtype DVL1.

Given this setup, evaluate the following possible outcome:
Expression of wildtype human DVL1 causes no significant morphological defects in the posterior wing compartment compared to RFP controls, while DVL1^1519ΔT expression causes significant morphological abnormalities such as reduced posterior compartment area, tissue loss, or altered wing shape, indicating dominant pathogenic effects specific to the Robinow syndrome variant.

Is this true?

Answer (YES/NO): YES